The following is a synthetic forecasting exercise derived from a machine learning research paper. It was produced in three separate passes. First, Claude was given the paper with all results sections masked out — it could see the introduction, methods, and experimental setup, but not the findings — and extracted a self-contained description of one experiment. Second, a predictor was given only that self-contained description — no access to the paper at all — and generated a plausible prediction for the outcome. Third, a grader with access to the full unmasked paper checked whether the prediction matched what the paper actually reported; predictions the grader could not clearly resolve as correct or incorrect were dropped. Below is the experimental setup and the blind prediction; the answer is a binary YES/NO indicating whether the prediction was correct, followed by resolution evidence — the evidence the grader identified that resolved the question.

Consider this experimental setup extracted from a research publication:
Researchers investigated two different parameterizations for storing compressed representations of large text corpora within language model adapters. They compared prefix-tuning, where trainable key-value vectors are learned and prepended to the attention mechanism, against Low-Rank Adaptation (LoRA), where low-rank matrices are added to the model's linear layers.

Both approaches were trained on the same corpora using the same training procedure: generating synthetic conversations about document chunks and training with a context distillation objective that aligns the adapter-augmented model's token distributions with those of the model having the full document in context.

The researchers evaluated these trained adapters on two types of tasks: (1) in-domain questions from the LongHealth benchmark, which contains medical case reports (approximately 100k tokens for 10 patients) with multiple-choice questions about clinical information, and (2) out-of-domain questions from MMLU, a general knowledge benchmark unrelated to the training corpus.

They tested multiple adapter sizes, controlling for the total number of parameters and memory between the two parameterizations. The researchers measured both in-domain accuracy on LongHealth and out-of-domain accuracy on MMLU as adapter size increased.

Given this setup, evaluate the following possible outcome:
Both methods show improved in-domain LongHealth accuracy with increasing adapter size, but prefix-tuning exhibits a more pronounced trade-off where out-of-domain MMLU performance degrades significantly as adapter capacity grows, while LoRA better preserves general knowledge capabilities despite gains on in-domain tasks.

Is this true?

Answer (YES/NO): NO